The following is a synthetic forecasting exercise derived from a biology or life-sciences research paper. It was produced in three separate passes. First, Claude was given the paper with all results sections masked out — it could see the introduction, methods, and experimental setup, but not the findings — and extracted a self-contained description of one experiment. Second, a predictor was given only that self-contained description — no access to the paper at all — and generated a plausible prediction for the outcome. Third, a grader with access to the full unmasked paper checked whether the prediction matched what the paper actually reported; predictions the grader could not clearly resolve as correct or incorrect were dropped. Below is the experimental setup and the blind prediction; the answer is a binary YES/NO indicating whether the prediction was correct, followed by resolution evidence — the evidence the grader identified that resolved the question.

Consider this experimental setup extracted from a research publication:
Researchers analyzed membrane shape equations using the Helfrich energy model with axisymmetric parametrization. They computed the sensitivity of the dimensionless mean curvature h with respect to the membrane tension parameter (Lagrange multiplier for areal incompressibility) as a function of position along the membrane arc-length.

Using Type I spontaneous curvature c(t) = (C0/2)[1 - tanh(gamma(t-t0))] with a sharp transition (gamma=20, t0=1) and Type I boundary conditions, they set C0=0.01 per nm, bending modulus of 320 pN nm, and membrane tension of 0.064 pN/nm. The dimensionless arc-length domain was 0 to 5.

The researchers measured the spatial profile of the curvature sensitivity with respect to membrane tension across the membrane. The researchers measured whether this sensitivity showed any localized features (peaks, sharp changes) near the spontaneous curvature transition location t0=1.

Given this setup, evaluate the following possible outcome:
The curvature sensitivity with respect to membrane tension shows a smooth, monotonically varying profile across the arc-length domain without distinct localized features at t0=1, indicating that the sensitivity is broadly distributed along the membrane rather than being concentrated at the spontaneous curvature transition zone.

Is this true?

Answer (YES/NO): NO